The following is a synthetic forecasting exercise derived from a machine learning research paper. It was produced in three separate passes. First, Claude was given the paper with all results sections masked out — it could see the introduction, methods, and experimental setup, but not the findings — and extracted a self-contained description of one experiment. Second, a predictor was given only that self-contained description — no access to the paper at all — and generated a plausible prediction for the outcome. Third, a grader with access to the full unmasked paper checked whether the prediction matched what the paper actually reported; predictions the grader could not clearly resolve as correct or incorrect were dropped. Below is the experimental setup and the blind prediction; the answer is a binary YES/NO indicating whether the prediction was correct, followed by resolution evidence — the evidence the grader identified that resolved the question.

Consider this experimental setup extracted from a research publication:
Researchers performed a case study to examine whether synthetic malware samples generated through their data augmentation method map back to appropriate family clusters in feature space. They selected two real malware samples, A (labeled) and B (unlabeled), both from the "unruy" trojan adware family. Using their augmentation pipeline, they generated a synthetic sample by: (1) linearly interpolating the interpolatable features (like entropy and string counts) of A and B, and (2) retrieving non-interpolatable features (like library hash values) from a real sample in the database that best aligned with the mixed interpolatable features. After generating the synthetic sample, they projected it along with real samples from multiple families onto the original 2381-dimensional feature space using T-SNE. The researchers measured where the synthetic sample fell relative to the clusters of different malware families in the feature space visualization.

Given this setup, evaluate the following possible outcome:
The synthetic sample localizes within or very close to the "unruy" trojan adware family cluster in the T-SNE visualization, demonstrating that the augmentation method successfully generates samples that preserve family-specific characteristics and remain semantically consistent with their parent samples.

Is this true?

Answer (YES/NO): YES